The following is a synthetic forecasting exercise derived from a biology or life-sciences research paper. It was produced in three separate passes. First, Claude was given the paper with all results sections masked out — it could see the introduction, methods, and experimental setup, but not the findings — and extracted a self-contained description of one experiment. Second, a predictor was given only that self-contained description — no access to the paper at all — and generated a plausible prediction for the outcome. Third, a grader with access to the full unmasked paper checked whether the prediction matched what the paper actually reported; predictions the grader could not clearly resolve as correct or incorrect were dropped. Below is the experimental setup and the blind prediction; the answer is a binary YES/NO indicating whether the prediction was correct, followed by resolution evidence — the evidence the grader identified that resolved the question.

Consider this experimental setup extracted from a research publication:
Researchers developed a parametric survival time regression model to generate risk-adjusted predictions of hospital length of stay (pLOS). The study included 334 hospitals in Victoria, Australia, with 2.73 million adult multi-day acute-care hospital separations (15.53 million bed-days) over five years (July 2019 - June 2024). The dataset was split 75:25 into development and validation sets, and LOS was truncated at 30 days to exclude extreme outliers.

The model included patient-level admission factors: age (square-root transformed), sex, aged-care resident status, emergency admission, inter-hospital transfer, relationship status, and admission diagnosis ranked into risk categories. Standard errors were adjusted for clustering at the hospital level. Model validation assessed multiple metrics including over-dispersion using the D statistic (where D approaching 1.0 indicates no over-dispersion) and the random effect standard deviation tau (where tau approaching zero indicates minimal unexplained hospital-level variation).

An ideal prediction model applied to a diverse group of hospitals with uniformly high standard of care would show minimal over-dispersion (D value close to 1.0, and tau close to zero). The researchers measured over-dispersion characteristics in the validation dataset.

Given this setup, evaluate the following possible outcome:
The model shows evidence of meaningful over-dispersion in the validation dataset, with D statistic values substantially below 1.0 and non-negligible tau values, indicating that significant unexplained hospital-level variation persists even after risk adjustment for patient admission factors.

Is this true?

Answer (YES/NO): NO